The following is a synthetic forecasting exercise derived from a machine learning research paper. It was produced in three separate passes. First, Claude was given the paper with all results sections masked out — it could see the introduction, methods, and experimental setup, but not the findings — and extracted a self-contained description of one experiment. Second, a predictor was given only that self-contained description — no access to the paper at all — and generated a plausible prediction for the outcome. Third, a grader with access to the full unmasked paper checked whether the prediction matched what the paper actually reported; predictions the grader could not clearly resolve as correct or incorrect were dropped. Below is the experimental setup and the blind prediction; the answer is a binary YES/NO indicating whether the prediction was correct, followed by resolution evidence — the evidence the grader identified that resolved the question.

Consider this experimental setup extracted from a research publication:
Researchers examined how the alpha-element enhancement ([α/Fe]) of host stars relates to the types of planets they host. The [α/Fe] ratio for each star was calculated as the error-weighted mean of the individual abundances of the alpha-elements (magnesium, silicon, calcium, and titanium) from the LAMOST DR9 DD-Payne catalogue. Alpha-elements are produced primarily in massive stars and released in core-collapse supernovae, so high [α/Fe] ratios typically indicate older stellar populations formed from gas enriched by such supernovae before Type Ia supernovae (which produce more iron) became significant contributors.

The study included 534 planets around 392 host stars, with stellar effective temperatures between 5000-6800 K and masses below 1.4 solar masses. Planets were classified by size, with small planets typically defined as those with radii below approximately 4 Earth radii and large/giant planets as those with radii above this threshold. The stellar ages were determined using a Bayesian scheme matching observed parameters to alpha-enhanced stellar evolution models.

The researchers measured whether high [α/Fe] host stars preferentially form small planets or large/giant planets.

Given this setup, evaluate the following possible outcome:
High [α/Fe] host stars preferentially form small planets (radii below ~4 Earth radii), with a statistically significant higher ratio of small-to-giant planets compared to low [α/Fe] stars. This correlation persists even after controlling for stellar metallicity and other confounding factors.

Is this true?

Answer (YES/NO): NO